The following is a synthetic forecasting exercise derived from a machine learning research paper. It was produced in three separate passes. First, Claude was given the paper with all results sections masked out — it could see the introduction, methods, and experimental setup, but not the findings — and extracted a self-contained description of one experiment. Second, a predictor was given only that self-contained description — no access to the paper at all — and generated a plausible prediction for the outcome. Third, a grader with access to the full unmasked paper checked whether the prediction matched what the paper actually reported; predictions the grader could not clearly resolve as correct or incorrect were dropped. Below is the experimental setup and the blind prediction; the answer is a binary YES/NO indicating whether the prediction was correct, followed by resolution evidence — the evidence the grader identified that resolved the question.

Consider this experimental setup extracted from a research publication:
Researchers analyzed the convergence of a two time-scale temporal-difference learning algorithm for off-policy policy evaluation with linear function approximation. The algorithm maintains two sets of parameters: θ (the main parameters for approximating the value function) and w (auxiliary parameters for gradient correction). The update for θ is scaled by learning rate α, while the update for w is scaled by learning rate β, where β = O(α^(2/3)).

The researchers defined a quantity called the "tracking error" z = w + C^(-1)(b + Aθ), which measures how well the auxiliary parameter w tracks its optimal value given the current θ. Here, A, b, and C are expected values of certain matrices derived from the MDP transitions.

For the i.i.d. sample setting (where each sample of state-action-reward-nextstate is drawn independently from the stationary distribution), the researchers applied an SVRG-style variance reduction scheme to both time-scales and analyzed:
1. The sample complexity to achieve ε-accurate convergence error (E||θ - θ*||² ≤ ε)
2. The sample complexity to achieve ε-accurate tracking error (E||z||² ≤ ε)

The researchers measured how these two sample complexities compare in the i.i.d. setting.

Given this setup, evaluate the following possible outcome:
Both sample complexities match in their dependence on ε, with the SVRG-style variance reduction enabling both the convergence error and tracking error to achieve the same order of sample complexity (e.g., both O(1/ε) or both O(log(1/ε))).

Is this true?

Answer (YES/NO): NO